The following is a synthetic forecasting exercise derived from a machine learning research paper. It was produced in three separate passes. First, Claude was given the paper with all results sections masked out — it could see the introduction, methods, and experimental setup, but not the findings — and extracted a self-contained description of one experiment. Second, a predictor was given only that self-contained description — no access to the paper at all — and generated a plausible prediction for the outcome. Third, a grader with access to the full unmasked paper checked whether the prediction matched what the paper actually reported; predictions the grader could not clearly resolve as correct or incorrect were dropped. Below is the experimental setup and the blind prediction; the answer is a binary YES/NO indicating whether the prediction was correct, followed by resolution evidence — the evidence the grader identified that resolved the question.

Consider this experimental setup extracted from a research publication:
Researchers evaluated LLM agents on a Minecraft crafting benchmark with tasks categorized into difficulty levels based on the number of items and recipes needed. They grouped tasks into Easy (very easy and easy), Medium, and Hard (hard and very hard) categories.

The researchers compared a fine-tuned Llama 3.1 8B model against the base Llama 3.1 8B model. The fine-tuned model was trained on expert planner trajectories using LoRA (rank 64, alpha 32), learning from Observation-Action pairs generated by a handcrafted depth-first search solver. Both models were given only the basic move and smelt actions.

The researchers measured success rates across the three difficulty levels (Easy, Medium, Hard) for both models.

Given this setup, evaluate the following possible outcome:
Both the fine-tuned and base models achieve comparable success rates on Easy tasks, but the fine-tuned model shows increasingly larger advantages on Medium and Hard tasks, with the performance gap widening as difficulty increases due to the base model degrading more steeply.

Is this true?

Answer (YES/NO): NO